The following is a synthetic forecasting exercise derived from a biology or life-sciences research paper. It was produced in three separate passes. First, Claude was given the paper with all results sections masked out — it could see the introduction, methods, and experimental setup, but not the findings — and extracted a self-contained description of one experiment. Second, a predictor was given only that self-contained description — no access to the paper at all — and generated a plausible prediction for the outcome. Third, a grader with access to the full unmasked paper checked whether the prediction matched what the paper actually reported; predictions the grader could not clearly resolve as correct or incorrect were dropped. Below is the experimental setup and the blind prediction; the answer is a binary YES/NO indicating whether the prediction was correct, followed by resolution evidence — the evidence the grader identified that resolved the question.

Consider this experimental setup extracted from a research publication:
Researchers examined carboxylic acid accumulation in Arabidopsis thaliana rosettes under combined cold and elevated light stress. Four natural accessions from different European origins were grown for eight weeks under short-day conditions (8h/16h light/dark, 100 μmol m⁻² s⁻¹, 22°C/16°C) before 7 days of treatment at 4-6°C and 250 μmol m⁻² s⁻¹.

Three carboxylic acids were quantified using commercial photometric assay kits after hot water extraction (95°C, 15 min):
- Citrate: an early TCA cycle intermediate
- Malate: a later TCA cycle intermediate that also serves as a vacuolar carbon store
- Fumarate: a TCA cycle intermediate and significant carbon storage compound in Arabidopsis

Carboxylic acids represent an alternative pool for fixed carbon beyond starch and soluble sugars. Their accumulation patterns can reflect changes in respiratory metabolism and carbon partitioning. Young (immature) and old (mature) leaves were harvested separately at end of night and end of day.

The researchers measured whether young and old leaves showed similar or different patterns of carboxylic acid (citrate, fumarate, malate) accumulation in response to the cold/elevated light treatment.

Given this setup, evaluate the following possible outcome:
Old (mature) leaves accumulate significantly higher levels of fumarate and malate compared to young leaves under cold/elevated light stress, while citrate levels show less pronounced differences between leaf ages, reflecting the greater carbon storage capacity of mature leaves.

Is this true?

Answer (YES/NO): NO